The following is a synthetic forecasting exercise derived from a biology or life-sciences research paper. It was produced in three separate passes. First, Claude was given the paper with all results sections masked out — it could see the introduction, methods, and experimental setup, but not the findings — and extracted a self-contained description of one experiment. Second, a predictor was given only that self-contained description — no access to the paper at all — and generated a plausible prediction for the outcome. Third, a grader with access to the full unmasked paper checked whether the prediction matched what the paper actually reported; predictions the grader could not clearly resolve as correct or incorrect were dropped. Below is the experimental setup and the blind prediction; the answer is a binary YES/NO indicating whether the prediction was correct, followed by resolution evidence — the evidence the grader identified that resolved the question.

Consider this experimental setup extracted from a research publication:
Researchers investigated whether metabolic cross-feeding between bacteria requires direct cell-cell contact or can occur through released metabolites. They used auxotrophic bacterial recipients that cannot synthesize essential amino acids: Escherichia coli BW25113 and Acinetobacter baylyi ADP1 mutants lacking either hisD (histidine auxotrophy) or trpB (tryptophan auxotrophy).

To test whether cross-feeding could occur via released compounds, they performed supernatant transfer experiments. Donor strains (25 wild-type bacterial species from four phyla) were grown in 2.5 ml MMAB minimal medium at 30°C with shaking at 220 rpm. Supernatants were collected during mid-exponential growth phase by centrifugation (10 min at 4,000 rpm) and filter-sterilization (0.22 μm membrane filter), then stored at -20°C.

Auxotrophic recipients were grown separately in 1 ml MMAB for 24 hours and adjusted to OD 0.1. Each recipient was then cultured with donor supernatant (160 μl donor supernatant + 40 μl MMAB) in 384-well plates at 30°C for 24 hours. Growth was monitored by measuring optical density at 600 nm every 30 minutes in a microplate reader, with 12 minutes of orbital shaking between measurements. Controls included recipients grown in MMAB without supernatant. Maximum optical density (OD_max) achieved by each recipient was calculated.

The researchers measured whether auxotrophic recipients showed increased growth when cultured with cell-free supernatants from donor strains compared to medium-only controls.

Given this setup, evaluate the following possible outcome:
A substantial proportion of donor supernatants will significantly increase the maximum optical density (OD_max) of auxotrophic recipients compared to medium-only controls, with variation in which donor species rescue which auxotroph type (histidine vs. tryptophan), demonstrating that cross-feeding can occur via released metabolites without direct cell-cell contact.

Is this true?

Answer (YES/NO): YES